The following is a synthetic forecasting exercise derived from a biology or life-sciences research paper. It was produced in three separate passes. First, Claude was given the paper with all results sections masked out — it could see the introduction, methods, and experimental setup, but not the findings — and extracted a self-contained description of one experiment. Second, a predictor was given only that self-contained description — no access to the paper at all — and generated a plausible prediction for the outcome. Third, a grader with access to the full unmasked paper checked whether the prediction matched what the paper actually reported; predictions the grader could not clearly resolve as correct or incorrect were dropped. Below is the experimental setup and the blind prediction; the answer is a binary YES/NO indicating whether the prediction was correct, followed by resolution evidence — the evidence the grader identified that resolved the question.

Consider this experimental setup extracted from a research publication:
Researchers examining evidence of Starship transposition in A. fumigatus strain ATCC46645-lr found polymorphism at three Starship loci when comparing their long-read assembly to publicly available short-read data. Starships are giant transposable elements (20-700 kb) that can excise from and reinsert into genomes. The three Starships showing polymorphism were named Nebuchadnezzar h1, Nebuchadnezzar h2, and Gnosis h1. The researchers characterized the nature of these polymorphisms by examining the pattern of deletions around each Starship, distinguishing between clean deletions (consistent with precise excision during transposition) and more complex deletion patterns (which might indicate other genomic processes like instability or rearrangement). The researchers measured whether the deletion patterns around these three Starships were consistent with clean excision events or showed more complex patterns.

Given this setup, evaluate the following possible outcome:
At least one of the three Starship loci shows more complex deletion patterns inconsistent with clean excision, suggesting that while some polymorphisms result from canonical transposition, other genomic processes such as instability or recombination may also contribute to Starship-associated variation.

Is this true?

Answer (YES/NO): YES